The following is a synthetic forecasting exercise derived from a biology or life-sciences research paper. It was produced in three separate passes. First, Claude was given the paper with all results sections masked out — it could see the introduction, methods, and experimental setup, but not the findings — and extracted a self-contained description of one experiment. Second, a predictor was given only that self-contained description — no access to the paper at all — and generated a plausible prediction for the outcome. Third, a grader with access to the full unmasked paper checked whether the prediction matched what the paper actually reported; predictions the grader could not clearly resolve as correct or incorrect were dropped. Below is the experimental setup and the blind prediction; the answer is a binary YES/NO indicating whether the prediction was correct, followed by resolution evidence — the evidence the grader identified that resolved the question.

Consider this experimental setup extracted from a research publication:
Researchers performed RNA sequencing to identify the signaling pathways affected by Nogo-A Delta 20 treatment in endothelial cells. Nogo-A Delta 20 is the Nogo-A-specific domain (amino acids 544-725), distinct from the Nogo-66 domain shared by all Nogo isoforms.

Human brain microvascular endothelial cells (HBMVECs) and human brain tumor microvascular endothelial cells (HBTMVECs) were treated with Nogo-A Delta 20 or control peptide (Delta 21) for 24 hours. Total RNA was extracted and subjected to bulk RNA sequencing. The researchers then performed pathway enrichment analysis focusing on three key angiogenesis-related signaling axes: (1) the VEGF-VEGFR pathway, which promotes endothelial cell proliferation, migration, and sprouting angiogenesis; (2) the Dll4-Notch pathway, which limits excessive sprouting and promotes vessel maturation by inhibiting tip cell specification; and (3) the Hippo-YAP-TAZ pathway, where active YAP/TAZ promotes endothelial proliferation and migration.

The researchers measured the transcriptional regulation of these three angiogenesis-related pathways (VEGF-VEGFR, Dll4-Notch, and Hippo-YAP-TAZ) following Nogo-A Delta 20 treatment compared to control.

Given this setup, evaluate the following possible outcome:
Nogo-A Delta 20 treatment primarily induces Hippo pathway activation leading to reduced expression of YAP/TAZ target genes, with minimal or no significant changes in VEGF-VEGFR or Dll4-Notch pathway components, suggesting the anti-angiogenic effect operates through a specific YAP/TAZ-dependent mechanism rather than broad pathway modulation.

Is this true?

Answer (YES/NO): NO